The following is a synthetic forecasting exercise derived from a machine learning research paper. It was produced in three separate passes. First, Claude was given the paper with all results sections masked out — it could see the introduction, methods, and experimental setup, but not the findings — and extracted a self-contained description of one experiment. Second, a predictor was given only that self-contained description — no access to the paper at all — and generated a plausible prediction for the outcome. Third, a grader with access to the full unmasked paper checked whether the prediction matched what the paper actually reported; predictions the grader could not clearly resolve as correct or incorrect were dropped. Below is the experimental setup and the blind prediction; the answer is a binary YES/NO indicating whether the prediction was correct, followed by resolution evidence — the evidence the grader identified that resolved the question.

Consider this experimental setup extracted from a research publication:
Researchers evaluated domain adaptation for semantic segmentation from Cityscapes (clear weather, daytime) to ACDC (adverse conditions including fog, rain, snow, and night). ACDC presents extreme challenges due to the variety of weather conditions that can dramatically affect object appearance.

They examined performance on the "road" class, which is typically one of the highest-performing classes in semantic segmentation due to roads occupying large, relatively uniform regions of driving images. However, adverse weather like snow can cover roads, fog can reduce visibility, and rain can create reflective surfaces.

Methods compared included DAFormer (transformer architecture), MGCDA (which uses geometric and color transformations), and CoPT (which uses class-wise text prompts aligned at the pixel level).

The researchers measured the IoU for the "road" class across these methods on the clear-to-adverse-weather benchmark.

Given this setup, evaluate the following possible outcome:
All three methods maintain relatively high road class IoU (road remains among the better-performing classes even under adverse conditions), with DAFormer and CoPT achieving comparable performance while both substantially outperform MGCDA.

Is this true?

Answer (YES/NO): NO